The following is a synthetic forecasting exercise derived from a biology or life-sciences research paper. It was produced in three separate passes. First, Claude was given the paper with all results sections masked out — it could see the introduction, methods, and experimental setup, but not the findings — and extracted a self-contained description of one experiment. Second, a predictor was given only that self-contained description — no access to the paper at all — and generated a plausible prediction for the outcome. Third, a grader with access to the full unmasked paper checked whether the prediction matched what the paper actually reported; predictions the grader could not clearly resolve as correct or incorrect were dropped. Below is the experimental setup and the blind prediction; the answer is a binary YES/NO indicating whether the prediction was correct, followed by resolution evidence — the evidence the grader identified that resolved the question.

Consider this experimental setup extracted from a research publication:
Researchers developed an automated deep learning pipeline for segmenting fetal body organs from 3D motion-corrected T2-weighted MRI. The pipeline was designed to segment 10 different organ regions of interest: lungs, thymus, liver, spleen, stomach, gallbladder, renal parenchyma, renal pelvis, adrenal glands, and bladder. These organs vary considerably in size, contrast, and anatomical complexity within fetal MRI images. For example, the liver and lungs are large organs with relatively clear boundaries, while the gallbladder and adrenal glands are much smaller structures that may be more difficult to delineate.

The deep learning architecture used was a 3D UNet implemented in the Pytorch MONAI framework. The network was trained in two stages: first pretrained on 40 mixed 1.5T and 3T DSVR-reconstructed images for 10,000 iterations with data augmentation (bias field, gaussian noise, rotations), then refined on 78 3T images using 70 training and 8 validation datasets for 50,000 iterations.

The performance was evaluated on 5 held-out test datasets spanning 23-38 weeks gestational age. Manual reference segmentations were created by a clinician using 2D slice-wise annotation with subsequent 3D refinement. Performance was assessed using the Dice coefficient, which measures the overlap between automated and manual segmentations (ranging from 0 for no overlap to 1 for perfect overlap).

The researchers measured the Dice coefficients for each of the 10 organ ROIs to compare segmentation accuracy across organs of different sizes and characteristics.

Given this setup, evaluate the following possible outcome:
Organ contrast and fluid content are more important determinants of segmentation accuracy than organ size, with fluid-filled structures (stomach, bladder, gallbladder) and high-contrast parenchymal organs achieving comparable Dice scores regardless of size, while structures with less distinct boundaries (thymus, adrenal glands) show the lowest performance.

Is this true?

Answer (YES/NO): NO